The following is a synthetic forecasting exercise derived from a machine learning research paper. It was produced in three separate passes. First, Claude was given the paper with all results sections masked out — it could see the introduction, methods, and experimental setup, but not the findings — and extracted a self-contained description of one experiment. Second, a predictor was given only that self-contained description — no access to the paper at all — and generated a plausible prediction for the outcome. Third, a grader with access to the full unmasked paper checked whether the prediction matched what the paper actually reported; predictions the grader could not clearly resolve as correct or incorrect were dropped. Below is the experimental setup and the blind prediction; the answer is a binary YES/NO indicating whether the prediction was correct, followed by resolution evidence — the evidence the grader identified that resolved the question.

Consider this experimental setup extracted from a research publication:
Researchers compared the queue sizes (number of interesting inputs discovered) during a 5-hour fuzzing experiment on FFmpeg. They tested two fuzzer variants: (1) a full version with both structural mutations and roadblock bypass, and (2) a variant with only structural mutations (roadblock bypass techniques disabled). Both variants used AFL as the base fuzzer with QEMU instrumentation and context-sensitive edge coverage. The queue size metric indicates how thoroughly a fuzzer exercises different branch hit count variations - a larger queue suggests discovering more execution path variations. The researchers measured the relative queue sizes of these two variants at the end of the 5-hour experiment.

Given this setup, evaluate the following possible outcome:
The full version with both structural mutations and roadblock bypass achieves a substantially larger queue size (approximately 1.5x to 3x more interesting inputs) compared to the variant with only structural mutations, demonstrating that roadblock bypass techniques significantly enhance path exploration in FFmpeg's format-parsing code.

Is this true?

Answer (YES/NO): NO